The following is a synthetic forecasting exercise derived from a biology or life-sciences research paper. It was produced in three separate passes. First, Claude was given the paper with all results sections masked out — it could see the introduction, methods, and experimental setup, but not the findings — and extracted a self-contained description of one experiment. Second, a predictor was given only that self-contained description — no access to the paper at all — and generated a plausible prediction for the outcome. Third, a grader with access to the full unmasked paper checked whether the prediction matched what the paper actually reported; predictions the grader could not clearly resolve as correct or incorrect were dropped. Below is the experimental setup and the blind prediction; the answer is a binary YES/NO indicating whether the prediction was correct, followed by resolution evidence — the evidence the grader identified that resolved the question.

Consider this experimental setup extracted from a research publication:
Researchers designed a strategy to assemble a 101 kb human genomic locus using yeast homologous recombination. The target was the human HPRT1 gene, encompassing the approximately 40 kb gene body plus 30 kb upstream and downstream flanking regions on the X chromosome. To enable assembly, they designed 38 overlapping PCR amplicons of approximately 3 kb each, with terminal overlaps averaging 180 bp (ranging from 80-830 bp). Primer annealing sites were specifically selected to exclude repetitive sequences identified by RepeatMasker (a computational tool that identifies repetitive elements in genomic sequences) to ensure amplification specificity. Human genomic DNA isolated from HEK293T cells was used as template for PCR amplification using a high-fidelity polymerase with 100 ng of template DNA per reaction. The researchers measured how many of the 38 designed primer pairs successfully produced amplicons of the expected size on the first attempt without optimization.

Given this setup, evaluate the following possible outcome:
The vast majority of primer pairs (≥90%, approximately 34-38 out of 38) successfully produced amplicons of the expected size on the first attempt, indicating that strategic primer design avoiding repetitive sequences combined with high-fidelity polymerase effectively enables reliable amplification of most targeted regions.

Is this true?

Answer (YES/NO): YES